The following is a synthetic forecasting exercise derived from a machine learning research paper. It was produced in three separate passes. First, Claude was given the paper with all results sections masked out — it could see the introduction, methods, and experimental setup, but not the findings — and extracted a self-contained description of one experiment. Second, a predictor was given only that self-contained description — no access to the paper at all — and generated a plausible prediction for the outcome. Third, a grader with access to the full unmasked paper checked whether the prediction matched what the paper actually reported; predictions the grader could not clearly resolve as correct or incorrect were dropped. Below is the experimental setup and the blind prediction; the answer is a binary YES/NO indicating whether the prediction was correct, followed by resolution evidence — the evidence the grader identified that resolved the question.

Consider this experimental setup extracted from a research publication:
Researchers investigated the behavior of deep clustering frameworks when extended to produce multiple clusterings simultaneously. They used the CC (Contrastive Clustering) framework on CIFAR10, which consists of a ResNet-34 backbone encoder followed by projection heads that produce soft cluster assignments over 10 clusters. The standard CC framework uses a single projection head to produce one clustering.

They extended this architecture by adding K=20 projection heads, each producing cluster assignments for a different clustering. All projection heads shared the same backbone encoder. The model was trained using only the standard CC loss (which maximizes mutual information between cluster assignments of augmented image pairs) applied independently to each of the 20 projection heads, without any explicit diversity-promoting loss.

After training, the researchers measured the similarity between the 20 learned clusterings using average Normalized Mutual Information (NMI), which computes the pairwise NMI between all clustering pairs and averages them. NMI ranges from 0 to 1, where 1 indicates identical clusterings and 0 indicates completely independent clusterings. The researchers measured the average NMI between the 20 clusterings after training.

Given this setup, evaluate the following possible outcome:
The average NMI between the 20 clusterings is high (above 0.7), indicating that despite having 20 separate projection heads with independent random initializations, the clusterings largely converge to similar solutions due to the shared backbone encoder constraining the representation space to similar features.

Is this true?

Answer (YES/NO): YES